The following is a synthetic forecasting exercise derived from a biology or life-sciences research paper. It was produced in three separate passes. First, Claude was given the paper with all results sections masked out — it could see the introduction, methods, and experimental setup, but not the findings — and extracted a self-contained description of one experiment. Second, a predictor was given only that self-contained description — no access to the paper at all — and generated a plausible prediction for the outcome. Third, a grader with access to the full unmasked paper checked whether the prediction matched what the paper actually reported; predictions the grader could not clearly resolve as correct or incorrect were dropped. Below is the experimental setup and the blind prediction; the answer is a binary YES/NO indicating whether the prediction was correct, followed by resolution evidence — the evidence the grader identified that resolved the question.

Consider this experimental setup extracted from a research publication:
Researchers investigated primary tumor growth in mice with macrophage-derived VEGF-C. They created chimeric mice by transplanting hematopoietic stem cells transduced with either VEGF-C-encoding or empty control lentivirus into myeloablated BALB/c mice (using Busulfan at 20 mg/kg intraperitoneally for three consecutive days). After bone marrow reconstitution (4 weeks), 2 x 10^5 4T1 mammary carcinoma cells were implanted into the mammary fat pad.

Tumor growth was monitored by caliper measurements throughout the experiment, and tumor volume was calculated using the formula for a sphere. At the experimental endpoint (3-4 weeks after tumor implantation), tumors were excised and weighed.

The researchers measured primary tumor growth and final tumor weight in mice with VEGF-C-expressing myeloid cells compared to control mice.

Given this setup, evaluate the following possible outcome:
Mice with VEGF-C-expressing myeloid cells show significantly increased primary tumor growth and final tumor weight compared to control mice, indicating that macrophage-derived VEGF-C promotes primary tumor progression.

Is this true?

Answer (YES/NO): NO